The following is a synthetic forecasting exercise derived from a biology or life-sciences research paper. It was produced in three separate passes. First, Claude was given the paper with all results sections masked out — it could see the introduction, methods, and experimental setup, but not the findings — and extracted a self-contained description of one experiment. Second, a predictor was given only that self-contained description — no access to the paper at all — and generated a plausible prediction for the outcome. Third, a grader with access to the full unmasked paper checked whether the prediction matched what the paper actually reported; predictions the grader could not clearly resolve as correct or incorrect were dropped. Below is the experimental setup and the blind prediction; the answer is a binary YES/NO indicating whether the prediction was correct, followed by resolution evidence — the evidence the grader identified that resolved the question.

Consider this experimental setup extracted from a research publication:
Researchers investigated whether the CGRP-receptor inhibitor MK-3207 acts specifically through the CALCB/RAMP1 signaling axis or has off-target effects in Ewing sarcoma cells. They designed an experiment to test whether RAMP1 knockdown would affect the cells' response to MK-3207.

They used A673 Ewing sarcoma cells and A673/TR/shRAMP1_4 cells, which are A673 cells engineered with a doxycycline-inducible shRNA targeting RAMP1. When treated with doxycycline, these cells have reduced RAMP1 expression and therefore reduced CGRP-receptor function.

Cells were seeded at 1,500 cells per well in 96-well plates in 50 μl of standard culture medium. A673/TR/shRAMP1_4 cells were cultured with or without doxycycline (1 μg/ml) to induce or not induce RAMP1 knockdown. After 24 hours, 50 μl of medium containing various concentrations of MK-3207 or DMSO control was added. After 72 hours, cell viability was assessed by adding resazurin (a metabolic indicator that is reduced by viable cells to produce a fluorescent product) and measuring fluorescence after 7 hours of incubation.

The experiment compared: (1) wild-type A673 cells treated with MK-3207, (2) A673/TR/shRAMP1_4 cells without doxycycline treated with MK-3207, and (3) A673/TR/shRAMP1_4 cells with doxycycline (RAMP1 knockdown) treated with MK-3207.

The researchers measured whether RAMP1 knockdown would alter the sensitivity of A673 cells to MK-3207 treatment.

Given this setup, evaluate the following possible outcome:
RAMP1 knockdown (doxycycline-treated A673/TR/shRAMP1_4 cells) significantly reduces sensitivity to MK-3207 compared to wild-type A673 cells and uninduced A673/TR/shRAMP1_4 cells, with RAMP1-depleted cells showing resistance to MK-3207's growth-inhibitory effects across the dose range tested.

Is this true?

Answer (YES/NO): NO